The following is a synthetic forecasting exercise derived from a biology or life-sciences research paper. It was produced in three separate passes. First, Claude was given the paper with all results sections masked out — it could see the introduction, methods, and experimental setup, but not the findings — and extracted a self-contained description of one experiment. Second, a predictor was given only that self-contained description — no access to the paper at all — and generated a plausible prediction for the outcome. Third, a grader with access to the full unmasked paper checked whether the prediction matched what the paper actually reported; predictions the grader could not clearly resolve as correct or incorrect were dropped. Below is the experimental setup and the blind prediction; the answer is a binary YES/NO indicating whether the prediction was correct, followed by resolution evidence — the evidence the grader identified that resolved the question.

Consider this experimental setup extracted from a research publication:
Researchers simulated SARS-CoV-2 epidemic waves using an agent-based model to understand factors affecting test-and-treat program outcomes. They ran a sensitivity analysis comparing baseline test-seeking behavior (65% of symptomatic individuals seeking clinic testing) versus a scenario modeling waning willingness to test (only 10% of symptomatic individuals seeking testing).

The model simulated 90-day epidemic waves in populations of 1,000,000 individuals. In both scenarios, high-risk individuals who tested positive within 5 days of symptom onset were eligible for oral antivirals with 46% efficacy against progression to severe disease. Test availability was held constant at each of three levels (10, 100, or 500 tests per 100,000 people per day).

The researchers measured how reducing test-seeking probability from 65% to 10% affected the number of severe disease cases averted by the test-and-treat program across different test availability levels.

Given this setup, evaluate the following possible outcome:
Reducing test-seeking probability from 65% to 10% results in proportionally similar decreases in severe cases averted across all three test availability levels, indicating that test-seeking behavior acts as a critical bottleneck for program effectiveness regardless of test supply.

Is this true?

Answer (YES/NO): NO